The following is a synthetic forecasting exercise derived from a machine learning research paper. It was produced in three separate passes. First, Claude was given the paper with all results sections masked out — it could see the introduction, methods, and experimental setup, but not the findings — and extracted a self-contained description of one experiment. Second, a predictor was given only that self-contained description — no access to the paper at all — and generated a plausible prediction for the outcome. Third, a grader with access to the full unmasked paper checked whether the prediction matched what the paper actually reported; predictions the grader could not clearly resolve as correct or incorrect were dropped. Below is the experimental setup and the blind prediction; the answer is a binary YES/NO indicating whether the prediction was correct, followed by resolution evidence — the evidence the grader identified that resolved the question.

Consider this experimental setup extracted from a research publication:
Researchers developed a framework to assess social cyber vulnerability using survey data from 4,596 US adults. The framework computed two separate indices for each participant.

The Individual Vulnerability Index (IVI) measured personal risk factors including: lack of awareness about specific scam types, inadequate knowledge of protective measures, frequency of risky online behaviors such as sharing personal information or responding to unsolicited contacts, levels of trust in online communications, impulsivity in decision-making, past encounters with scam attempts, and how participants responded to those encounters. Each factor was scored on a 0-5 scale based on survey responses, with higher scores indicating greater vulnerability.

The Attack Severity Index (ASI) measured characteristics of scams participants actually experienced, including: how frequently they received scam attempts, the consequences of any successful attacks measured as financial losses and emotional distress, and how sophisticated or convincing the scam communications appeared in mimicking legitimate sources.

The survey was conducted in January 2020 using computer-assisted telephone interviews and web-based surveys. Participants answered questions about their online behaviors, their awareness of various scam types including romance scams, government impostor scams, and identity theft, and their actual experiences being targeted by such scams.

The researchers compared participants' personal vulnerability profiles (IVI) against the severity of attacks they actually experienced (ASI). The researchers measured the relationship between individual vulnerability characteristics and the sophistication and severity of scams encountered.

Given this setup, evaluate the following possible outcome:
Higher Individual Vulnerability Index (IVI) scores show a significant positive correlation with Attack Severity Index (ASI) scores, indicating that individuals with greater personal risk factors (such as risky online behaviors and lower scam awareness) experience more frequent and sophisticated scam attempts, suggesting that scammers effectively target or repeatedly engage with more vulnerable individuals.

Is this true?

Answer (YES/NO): NO